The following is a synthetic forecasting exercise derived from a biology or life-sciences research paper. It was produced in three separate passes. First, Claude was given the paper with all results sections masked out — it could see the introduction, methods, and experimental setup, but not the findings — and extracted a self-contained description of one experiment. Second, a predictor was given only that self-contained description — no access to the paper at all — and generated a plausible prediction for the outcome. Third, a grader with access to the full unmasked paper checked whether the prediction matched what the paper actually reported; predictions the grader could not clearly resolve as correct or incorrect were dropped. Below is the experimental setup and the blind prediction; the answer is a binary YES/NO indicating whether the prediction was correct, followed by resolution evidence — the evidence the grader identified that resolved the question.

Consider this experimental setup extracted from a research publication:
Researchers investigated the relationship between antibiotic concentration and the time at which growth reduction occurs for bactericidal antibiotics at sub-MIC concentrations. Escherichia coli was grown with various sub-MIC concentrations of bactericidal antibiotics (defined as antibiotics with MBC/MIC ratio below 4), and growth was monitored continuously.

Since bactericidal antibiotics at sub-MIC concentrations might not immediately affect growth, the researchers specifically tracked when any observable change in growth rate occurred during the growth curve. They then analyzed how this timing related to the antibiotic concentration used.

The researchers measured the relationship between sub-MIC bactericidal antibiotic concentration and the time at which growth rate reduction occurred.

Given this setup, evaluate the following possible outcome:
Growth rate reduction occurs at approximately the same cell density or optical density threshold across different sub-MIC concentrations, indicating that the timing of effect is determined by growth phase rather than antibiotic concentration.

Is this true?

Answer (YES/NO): NO